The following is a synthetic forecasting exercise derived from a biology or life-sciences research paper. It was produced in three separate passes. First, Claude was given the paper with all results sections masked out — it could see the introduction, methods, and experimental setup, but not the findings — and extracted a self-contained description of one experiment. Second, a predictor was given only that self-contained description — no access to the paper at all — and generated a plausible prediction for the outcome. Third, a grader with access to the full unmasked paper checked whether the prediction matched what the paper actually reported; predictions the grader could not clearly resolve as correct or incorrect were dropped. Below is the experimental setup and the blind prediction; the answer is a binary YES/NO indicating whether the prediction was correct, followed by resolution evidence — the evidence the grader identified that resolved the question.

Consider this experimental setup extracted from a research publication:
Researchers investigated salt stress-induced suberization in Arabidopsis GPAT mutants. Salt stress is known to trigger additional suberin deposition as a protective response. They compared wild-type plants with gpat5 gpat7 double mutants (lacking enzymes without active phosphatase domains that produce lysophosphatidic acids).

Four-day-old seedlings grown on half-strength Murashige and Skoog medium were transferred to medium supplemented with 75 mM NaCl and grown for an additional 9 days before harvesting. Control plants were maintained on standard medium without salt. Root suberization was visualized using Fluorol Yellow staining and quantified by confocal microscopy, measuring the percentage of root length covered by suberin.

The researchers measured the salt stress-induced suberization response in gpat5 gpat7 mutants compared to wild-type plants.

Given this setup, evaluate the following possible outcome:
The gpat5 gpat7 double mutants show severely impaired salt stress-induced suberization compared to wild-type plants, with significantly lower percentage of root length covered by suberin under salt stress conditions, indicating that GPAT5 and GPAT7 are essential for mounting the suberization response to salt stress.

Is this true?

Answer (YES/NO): YES